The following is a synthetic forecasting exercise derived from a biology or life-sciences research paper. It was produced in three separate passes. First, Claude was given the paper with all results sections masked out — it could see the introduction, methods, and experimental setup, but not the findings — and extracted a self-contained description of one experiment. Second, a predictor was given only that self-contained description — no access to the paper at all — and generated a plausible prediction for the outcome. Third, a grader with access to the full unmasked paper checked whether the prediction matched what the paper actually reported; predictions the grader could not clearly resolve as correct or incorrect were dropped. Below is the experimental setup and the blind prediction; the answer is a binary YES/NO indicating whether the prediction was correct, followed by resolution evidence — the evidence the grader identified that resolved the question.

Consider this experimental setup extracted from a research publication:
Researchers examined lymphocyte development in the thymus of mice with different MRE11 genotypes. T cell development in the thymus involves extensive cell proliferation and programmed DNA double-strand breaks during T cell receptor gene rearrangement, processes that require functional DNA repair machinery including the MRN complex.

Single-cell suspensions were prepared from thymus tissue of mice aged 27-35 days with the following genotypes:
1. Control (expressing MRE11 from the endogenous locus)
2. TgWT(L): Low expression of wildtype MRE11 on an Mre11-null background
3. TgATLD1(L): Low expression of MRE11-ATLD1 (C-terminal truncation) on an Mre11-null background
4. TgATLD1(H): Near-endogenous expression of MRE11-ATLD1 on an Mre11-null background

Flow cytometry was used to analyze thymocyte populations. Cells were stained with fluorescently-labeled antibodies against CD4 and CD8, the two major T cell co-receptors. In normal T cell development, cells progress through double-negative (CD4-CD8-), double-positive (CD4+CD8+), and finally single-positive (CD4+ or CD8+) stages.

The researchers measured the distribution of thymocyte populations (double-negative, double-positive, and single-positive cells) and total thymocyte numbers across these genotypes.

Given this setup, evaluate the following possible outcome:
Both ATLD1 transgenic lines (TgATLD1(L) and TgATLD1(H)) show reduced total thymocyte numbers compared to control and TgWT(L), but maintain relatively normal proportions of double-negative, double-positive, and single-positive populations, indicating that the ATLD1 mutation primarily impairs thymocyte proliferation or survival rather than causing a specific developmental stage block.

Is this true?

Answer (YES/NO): NO